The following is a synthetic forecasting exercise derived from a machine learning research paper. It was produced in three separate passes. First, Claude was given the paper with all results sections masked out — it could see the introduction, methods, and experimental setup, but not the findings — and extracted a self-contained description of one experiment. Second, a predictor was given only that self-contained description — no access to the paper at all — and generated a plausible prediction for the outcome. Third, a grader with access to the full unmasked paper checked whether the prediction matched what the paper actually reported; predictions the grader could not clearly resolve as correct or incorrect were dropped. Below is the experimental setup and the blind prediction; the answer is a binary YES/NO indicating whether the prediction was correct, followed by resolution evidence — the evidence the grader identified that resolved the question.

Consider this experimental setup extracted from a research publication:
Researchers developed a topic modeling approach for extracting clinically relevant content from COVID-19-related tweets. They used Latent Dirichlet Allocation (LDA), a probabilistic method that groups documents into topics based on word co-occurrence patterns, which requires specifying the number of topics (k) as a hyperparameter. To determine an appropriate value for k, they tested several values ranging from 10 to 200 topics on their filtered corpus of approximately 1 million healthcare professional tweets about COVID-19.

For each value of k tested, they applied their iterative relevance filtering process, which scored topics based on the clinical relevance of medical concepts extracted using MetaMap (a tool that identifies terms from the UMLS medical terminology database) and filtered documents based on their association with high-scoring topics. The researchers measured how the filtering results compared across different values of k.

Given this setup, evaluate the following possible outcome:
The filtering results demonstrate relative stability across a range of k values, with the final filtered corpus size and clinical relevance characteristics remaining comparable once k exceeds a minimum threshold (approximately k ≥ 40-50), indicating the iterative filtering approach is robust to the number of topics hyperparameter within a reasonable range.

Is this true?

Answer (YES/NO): NO